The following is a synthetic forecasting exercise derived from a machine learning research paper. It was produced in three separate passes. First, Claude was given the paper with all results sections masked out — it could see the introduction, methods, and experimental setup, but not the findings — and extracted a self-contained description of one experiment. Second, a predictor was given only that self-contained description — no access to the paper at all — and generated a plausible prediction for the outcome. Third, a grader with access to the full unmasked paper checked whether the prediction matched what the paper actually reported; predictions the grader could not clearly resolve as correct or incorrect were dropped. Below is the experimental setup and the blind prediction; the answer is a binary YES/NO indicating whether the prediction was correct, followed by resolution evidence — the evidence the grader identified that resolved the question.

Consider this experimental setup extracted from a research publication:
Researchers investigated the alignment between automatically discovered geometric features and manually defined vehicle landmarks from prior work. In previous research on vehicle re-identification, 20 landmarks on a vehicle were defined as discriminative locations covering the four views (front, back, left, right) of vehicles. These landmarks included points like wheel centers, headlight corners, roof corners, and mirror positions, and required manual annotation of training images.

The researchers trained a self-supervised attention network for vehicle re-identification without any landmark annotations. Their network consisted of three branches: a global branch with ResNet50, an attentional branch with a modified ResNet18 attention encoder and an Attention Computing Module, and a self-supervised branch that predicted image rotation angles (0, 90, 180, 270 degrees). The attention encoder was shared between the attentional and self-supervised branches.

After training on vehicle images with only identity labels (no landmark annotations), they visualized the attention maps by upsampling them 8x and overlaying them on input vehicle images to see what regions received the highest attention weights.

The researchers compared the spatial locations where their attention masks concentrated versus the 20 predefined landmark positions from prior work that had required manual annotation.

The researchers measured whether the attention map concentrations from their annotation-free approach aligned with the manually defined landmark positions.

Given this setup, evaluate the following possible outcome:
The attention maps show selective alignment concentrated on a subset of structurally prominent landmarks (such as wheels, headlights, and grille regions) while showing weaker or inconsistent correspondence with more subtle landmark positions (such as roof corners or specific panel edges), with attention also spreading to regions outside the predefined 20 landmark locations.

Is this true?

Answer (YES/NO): NO